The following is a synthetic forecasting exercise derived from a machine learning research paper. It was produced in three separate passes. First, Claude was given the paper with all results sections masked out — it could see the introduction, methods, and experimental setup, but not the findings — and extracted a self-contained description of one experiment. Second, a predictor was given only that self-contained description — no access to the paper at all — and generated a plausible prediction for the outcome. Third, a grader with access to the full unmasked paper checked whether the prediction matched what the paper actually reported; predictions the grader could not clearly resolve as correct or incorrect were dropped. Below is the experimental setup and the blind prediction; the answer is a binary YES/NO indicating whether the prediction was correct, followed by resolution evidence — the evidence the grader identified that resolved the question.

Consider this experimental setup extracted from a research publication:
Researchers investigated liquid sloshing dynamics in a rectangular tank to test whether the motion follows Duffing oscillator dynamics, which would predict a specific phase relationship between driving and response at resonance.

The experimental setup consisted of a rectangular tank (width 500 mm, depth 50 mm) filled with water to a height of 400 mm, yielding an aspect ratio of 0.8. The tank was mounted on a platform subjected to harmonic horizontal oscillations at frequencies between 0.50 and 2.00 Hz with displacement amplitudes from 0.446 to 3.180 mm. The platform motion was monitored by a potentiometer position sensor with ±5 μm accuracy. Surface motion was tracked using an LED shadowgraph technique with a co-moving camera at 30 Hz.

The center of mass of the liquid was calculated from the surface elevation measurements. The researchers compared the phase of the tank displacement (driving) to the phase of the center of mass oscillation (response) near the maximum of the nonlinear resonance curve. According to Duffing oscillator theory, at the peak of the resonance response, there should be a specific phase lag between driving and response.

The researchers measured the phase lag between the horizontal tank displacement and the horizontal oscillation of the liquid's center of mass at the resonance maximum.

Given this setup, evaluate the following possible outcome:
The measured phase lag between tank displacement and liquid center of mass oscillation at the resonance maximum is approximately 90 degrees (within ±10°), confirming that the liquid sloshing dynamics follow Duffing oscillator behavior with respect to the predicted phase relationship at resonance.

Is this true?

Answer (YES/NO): YES